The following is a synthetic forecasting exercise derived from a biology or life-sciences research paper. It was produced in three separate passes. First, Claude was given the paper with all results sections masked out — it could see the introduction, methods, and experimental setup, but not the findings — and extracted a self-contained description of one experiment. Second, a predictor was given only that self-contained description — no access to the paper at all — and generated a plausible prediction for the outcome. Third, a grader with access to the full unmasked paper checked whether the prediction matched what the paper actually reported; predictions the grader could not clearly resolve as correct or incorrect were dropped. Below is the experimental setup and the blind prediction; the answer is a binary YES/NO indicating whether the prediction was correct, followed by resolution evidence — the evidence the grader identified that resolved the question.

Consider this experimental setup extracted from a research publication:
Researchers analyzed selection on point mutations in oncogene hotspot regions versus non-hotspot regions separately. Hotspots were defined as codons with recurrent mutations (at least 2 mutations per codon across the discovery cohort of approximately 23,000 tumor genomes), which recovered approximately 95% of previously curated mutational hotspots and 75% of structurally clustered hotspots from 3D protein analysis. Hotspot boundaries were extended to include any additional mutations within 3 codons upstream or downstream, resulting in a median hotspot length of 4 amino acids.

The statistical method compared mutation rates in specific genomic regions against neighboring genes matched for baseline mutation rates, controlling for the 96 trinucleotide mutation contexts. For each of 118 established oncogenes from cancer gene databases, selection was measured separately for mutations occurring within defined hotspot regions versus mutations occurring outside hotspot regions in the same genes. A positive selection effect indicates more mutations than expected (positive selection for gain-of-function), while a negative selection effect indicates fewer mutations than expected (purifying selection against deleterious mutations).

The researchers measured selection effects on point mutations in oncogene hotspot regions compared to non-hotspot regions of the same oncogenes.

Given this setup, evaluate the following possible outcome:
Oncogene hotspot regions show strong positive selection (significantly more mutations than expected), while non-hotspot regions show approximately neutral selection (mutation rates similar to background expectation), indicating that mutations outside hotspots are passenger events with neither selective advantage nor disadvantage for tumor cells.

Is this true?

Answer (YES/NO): NO